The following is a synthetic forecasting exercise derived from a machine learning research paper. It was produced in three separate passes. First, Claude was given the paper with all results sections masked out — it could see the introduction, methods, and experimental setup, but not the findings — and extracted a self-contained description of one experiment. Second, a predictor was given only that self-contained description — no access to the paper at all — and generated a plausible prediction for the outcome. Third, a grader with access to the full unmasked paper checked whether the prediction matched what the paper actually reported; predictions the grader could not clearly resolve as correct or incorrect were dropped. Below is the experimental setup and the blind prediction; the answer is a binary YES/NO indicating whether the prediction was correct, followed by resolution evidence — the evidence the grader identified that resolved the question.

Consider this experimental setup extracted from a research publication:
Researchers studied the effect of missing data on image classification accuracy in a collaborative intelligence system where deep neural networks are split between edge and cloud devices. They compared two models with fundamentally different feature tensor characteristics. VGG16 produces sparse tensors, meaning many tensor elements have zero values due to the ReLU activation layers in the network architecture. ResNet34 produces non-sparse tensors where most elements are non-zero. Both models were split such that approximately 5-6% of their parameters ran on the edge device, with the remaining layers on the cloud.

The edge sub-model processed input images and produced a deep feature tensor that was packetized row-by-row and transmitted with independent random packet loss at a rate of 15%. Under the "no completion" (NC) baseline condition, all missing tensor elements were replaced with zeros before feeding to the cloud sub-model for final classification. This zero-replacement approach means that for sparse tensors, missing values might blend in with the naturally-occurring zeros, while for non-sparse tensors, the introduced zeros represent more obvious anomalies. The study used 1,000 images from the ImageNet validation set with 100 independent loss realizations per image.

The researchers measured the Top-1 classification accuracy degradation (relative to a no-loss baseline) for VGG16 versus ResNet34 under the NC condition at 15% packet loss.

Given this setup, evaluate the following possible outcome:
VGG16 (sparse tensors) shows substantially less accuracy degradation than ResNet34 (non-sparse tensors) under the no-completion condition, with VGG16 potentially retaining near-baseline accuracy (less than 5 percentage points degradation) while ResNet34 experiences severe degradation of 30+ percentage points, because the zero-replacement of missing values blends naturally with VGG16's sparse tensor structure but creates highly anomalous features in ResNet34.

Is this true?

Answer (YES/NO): NO